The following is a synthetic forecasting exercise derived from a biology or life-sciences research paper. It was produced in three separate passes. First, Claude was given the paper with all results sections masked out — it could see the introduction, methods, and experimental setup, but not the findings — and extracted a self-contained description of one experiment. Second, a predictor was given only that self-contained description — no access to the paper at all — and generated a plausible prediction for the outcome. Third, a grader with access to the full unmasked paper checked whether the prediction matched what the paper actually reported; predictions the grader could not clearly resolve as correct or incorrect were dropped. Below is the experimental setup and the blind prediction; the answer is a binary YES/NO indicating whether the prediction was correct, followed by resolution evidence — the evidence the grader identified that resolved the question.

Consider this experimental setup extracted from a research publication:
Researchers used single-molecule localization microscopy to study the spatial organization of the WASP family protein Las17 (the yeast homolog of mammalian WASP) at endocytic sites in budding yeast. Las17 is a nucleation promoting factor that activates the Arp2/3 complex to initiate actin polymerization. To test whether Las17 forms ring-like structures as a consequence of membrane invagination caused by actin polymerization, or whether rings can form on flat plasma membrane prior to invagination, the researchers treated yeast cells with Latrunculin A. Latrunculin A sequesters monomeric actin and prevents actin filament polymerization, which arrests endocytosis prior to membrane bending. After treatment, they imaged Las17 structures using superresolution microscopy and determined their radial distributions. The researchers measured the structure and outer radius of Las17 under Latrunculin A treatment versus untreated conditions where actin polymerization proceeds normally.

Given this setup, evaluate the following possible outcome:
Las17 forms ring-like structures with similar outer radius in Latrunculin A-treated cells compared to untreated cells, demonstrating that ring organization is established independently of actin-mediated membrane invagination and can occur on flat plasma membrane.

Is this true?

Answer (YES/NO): NO